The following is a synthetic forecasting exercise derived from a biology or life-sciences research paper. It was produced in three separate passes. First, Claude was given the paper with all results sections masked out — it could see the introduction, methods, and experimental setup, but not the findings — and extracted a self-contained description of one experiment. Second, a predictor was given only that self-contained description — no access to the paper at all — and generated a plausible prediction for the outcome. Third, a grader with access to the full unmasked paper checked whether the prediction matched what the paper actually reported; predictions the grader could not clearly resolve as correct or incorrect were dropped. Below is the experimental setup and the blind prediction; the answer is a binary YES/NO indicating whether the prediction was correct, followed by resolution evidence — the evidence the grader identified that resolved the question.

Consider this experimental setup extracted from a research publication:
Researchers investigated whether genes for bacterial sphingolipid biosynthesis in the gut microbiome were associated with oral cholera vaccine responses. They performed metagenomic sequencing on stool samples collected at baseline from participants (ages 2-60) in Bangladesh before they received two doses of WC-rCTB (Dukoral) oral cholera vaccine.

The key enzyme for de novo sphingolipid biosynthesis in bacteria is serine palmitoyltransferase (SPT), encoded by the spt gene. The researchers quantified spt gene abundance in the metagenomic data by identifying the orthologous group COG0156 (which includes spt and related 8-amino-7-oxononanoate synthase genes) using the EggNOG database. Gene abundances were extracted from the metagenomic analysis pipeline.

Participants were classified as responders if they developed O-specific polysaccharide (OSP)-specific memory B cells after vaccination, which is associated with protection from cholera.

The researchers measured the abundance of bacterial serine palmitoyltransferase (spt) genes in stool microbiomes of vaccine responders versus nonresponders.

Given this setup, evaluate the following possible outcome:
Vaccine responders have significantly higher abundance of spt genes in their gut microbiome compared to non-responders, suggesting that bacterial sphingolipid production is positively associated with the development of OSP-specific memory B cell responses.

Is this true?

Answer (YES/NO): YES